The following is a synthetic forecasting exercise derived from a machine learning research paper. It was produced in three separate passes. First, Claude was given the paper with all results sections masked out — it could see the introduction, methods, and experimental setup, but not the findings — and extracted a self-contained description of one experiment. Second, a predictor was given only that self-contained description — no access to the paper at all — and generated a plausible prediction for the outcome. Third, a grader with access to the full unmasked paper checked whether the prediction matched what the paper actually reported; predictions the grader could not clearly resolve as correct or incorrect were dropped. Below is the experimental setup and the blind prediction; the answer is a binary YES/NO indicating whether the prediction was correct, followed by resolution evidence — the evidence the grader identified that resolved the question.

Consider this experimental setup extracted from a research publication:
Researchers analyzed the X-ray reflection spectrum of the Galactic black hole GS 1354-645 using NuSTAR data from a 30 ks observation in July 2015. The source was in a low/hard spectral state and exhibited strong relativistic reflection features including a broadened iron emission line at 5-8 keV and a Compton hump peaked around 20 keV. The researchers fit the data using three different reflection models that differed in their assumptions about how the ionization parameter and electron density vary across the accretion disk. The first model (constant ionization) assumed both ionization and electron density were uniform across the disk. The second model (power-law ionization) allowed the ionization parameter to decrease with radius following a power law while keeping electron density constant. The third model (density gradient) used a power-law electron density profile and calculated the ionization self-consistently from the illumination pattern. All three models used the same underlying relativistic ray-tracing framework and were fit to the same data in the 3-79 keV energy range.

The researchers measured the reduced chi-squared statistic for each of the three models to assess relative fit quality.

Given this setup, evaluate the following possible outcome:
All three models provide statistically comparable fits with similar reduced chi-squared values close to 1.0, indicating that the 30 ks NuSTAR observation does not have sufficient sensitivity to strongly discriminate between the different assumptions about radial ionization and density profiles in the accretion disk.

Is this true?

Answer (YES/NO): YES